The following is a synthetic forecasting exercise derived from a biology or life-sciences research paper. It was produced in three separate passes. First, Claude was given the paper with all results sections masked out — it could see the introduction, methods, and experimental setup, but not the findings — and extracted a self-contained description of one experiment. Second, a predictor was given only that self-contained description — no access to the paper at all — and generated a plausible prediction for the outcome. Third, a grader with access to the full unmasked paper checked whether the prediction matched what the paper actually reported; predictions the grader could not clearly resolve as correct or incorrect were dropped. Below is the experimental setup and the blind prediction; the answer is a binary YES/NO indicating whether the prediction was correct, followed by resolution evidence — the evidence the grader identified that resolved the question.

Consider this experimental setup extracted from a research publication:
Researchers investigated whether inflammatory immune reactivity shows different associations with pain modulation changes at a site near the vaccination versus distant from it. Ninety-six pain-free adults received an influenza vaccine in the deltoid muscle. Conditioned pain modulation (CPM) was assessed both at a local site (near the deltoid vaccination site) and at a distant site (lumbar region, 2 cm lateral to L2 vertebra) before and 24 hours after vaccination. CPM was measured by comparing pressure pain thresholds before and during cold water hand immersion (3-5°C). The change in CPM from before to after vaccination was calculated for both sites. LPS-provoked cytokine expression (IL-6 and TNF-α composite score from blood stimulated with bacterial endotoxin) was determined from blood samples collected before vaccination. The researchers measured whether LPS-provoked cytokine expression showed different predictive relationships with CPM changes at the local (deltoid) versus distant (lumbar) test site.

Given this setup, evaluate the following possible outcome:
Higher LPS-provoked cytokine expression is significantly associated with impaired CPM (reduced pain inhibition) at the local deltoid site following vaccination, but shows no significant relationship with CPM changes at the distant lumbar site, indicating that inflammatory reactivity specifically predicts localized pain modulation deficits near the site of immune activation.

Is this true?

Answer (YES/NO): NO